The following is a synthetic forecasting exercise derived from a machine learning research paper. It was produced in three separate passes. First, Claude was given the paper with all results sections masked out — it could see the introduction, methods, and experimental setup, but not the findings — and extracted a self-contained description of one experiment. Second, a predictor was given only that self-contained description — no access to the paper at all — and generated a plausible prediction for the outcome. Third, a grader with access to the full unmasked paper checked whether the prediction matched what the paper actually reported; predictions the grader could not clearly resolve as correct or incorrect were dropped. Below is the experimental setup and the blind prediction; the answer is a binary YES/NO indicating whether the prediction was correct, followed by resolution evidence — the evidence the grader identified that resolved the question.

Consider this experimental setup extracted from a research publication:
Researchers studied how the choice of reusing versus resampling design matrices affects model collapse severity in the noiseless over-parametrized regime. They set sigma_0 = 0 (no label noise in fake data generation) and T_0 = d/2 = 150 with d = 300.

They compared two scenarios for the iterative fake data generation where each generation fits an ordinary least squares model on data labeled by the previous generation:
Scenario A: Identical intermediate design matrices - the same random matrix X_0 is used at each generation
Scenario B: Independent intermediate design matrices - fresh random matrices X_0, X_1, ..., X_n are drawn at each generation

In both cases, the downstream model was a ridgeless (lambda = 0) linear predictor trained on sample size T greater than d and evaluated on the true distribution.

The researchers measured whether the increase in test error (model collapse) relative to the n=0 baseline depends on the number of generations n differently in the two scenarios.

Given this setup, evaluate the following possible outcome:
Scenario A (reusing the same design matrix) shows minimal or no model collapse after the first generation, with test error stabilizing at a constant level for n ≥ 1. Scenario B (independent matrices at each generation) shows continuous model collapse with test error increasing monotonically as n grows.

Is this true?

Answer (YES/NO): YES